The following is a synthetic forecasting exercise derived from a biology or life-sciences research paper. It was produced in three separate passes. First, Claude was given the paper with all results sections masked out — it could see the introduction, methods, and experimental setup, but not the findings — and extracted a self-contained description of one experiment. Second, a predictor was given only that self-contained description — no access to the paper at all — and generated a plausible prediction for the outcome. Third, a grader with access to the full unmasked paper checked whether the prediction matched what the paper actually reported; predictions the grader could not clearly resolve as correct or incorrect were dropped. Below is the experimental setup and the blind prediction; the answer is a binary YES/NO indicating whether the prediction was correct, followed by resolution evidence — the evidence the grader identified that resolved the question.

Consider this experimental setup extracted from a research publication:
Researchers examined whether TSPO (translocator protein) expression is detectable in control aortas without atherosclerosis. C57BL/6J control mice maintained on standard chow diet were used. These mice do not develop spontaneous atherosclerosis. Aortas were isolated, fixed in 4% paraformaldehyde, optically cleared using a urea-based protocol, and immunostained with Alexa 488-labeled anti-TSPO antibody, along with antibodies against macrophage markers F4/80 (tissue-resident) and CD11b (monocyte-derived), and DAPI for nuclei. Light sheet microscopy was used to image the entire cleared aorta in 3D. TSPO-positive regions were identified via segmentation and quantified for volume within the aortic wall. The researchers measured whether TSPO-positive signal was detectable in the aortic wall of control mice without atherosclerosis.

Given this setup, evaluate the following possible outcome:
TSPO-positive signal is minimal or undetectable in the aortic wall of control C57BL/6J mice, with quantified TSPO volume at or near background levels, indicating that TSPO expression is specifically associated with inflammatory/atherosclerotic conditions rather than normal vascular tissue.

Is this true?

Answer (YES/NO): YES